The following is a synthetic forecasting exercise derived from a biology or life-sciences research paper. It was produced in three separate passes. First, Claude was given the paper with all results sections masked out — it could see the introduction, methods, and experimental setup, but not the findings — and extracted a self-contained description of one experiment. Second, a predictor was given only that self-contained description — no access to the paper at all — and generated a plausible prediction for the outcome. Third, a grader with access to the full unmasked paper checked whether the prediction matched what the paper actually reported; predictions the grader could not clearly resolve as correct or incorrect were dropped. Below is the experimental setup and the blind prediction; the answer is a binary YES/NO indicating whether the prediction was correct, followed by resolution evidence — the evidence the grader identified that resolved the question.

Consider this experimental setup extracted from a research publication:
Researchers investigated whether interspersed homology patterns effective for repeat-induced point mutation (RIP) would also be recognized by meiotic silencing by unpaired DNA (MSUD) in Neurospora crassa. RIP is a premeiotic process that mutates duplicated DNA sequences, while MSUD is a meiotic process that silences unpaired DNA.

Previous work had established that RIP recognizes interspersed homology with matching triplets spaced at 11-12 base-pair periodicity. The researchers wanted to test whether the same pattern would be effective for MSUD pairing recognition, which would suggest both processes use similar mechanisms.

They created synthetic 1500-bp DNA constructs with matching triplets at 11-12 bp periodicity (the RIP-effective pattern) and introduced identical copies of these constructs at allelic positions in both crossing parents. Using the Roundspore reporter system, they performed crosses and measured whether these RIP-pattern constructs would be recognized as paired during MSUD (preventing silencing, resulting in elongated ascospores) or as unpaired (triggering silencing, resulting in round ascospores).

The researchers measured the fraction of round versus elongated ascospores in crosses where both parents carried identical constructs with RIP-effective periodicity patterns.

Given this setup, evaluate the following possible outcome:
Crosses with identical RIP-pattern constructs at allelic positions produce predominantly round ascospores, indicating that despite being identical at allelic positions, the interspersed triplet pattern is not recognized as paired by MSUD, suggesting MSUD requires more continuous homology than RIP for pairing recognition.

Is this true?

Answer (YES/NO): NO